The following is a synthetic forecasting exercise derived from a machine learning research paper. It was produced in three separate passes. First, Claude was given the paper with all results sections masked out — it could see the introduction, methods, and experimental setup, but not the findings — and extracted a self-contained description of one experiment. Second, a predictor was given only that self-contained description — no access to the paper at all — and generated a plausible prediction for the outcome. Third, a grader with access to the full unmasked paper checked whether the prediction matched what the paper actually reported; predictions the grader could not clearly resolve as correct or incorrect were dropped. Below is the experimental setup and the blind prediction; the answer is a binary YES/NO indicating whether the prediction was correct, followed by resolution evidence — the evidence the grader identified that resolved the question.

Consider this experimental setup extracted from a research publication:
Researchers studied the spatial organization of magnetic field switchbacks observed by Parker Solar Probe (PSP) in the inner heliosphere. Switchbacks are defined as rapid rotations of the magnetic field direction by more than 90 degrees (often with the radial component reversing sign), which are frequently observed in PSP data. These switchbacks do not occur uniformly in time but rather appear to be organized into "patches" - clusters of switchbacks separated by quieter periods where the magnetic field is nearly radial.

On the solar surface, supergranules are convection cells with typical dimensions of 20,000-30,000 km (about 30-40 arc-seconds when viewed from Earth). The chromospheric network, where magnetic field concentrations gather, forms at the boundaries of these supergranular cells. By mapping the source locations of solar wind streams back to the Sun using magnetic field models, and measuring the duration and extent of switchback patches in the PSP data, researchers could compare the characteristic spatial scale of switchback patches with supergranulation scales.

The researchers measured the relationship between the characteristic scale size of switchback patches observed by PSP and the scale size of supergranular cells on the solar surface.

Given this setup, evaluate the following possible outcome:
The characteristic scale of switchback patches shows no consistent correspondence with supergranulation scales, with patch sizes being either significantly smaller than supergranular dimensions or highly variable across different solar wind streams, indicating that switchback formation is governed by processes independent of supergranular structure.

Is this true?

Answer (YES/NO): NO